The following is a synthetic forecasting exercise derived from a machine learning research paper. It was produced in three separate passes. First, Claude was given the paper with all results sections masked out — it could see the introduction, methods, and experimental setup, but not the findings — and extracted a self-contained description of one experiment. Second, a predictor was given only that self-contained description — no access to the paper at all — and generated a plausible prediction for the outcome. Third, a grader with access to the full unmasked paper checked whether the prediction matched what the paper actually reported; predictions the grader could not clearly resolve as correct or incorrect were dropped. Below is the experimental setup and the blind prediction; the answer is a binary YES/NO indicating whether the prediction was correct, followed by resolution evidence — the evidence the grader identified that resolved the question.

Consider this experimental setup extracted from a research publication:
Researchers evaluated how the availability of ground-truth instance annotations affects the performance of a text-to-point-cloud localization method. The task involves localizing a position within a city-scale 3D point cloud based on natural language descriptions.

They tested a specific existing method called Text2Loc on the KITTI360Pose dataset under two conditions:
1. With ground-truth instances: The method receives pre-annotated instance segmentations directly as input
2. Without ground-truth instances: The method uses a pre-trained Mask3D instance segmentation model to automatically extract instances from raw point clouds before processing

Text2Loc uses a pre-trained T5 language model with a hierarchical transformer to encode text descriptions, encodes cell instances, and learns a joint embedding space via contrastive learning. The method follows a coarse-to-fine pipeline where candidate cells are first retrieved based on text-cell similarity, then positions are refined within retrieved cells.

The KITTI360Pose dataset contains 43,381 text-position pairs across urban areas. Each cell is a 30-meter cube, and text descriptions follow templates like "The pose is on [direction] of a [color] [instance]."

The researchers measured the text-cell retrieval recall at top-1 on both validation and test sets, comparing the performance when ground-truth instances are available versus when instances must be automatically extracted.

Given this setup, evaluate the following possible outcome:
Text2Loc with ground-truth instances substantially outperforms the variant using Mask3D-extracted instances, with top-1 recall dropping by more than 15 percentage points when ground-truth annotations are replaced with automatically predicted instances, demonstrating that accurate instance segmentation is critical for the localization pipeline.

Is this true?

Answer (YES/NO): NO